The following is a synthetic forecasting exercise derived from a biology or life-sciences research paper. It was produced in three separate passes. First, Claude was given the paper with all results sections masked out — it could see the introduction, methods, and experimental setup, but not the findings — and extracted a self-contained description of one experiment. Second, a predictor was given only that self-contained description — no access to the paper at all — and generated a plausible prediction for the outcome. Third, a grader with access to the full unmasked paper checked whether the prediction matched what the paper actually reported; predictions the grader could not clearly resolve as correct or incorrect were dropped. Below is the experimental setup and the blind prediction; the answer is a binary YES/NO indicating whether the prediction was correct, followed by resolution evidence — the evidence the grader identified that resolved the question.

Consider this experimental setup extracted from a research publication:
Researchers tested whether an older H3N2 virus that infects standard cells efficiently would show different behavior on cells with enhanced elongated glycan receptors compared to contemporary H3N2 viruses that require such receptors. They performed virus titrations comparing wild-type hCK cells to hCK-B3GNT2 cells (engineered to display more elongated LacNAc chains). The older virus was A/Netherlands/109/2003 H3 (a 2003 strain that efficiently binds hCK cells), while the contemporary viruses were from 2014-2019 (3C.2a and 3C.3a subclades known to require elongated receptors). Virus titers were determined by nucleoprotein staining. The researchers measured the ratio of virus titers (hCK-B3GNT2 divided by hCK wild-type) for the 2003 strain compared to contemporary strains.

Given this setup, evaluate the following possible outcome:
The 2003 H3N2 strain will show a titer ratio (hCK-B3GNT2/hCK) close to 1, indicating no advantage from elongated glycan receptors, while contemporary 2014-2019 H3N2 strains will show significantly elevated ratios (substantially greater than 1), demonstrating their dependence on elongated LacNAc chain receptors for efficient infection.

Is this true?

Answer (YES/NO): NO